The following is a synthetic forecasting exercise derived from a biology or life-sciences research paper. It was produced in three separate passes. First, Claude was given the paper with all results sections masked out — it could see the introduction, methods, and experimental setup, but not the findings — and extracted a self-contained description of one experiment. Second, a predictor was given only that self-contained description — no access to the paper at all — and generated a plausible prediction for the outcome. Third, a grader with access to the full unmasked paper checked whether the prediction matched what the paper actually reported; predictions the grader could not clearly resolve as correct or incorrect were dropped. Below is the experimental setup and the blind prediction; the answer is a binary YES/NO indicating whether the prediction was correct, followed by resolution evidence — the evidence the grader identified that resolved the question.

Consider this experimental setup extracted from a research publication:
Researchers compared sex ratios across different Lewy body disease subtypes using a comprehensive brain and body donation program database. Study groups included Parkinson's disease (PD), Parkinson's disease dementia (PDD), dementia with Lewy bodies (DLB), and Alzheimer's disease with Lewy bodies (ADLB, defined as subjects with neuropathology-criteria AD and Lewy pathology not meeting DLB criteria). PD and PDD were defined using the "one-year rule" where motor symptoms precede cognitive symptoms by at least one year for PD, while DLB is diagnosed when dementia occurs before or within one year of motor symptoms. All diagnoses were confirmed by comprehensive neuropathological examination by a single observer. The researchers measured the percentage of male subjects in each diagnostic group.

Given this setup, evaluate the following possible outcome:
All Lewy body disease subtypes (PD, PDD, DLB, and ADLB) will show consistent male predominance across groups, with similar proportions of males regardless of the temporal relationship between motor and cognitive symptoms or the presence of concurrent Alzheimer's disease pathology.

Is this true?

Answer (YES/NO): NO